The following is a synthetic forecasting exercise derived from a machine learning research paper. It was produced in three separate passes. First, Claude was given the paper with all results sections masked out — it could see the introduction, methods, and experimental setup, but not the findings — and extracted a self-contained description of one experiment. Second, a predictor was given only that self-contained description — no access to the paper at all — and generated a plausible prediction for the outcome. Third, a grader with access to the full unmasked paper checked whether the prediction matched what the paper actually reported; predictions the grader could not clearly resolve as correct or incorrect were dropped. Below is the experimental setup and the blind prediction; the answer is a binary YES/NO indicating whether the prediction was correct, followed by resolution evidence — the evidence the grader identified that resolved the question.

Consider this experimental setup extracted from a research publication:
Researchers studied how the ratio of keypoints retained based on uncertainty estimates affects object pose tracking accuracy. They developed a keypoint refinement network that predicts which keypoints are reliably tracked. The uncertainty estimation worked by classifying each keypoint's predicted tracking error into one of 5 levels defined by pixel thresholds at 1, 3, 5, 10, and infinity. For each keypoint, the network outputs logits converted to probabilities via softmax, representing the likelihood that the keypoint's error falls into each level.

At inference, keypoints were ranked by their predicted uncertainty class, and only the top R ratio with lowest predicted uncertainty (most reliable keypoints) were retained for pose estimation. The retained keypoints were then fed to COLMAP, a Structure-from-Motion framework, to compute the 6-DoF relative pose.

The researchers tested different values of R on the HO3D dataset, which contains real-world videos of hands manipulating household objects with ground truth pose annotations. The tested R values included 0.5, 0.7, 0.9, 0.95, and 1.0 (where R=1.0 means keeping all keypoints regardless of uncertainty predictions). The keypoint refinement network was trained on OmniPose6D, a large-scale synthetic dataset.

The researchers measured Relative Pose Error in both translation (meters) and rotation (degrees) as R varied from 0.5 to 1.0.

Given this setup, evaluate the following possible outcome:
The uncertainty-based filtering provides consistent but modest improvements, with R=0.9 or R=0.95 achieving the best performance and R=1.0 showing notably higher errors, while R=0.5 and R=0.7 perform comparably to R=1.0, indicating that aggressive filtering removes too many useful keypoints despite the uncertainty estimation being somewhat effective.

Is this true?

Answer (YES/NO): NO